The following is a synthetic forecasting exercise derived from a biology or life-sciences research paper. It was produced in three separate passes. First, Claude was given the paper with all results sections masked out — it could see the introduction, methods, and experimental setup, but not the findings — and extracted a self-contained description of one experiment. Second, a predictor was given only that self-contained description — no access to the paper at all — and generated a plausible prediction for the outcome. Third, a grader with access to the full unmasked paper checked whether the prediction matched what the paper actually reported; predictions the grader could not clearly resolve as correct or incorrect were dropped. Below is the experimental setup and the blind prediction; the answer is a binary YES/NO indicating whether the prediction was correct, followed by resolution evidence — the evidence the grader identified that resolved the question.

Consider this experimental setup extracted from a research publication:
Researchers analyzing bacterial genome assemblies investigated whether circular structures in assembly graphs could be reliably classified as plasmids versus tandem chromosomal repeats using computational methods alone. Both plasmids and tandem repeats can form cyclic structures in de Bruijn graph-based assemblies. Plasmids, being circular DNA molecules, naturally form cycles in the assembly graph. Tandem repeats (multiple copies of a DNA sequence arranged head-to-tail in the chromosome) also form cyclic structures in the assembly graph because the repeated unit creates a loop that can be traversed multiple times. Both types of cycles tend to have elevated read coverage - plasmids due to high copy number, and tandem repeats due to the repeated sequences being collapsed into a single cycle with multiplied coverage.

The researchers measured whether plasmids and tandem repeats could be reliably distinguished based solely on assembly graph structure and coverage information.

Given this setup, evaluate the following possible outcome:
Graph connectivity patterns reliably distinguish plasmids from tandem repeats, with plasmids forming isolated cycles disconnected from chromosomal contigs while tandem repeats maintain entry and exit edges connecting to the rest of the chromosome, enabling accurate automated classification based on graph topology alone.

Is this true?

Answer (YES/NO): NO